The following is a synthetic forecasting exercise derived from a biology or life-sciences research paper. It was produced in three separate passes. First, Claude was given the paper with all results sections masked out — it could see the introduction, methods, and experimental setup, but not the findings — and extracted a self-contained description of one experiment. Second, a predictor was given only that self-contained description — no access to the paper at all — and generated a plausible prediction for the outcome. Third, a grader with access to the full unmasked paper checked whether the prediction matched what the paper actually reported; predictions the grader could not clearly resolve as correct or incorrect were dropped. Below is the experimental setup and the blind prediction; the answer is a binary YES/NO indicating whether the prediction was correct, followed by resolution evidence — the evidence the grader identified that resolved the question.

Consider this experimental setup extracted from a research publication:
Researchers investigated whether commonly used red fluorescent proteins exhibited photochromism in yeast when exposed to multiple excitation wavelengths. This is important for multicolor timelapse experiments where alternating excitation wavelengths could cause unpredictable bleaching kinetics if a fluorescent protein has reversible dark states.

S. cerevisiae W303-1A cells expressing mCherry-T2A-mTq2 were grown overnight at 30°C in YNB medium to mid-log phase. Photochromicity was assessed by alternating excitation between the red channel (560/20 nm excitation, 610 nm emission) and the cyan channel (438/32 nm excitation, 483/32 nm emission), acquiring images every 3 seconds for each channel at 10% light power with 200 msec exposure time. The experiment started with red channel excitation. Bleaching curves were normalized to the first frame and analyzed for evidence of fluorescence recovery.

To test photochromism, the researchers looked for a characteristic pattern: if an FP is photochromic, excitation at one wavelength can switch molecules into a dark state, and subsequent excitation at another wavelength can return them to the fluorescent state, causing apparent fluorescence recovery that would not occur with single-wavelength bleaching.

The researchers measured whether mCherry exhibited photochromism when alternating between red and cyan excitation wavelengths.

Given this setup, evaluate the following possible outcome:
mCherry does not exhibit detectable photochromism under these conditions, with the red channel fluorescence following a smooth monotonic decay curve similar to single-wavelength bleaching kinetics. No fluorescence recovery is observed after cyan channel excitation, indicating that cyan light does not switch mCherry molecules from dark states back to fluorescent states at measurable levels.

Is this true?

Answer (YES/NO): YES